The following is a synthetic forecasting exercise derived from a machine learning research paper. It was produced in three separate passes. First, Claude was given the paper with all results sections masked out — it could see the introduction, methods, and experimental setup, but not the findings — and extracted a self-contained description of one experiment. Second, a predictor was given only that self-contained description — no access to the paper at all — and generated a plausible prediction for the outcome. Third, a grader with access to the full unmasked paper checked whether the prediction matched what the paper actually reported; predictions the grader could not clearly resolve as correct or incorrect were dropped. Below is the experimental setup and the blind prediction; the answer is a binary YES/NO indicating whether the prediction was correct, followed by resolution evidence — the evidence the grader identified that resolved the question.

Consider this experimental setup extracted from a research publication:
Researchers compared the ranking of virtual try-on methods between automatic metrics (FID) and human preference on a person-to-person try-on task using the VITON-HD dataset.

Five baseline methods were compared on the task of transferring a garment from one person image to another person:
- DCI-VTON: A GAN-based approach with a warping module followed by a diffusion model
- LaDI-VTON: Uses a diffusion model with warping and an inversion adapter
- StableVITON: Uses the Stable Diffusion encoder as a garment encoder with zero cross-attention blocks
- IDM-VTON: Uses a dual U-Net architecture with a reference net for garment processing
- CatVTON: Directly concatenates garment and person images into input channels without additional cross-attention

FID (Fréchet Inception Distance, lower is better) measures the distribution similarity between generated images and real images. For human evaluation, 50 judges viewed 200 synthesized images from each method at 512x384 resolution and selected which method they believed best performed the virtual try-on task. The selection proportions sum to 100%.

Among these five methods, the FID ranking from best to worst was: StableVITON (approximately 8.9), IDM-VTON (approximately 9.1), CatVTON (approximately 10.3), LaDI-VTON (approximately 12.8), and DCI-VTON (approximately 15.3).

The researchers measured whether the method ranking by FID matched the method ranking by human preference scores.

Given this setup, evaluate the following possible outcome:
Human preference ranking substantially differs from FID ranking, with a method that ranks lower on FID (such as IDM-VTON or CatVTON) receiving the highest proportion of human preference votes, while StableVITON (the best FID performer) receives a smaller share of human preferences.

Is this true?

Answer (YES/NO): YES